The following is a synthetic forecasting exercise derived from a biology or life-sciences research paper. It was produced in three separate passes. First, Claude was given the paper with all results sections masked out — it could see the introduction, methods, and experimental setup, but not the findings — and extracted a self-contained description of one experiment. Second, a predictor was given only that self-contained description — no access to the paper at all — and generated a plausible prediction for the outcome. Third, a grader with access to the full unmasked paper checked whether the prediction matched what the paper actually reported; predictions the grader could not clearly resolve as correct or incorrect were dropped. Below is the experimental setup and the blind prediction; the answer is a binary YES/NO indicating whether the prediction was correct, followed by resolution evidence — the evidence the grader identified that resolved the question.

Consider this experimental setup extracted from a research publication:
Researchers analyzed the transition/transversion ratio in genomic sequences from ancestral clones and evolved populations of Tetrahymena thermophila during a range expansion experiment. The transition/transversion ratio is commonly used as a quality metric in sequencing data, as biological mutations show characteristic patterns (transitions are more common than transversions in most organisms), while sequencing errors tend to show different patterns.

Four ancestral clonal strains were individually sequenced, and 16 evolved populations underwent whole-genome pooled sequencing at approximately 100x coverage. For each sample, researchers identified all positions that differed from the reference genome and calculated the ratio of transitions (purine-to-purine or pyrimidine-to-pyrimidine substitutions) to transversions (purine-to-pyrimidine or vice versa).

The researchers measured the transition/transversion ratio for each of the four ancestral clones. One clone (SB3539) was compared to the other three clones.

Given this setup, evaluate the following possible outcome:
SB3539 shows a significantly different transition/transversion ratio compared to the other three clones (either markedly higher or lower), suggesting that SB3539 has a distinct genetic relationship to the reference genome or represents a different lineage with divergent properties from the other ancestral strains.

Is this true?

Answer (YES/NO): YES